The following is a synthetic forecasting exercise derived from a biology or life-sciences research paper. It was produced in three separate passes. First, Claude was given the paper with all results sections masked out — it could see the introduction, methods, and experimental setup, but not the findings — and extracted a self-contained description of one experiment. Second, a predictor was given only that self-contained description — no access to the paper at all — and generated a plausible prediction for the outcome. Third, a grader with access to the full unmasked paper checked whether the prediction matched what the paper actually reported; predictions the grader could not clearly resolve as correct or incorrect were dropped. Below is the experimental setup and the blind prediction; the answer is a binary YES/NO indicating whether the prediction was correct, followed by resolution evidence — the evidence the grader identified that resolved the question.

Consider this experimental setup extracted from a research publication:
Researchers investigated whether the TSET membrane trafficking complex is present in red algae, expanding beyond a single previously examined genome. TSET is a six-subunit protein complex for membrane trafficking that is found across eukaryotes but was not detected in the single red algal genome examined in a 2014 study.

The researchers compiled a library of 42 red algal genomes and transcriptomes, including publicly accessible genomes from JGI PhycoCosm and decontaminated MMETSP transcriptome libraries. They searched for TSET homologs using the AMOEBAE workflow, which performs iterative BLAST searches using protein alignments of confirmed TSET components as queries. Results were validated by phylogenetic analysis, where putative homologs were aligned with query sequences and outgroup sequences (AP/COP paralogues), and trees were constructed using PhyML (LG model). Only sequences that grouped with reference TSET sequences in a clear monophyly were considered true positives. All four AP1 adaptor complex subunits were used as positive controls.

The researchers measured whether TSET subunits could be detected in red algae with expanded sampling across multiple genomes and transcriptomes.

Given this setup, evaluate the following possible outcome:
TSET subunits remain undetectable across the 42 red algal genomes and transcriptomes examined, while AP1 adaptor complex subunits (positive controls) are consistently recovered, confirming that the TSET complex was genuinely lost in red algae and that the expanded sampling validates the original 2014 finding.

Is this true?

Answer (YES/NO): NO